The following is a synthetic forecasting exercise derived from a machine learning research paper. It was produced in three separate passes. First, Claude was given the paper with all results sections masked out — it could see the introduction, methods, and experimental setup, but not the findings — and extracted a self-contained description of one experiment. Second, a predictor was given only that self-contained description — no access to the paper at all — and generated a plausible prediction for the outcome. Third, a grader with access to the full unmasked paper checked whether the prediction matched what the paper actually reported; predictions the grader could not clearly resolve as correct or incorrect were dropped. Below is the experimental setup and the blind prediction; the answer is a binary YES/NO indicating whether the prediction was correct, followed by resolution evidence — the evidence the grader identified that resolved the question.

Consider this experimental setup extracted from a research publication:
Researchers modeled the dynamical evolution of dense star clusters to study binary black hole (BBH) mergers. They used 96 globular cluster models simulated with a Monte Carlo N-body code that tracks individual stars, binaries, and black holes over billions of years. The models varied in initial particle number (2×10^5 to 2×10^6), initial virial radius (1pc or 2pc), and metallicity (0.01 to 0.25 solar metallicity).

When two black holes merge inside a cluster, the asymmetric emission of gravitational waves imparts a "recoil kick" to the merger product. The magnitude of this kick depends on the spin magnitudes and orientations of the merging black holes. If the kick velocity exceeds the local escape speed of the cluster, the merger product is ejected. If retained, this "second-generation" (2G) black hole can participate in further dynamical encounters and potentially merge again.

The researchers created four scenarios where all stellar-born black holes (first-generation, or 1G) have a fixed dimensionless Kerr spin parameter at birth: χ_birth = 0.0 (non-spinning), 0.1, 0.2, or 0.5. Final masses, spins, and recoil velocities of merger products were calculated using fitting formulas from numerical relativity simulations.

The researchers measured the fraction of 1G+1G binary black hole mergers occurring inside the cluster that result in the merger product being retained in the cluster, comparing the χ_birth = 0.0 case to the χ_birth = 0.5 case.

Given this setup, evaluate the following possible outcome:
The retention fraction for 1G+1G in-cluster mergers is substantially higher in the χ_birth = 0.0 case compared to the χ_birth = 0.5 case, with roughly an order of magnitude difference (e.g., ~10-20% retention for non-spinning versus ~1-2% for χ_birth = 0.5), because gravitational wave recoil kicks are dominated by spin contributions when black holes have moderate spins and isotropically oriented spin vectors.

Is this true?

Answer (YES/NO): NO